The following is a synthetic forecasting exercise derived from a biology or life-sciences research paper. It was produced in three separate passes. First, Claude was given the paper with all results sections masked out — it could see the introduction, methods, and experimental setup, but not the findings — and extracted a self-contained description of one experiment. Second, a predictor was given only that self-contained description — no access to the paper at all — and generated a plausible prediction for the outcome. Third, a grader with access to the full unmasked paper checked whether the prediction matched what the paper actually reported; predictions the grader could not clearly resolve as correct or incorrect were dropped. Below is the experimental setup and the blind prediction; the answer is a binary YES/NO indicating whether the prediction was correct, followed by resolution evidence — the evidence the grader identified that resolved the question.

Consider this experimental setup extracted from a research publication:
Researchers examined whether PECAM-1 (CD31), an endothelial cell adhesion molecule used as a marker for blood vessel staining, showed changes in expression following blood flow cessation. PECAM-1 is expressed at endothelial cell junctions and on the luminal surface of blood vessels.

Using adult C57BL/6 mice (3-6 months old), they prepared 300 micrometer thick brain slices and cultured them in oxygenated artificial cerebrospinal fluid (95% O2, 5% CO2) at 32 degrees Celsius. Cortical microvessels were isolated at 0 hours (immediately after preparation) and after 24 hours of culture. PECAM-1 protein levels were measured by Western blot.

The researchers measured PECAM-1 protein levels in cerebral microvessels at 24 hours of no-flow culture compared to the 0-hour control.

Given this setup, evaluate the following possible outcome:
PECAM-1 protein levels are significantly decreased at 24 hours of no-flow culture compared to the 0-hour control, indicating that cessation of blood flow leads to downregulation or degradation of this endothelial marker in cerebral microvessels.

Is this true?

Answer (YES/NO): NO